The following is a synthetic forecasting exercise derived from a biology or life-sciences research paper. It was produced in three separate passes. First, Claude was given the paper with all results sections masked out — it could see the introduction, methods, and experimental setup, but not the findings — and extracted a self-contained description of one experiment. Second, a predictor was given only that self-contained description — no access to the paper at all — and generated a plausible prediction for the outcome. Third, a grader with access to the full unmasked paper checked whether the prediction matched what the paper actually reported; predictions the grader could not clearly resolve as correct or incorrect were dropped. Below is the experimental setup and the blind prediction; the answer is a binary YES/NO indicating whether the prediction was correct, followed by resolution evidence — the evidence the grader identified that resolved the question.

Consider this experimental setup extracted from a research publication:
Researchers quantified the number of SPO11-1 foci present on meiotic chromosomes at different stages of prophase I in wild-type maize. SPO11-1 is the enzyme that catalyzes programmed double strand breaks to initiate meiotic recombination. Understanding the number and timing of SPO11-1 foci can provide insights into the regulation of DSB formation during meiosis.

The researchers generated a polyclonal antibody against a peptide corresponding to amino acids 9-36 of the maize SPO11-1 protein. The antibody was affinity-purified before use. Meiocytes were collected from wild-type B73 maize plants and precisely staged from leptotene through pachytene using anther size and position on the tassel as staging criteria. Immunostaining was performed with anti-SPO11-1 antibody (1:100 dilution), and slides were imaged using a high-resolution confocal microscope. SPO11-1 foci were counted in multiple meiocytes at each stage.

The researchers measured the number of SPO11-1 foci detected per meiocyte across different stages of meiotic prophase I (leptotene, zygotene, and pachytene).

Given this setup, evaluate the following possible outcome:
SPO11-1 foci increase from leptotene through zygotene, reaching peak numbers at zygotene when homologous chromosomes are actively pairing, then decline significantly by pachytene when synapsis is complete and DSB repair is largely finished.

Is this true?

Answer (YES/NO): NO